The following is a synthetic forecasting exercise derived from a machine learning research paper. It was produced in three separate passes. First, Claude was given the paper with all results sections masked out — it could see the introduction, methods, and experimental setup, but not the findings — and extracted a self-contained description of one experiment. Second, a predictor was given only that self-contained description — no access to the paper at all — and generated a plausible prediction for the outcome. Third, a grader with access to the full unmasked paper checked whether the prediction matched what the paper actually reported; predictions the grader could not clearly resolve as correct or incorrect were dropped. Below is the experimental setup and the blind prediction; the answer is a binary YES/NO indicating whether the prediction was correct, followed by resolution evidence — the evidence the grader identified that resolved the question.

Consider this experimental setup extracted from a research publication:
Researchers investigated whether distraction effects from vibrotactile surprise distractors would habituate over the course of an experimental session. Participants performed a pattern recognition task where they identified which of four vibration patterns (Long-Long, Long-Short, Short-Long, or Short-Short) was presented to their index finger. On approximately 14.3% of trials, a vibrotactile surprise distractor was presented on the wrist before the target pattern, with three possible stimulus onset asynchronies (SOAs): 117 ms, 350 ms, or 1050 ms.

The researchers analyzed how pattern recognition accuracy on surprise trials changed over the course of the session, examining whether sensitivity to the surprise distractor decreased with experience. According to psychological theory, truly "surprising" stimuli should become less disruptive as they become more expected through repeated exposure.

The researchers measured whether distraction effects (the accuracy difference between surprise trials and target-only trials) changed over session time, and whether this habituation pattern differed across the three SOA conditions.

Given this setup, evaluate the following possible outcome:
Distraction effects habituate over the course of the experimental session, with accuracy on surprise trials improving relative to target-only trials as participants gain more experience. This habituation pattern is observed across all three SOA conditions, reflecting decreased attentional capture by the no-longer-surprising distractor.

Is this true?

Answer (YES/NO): NO